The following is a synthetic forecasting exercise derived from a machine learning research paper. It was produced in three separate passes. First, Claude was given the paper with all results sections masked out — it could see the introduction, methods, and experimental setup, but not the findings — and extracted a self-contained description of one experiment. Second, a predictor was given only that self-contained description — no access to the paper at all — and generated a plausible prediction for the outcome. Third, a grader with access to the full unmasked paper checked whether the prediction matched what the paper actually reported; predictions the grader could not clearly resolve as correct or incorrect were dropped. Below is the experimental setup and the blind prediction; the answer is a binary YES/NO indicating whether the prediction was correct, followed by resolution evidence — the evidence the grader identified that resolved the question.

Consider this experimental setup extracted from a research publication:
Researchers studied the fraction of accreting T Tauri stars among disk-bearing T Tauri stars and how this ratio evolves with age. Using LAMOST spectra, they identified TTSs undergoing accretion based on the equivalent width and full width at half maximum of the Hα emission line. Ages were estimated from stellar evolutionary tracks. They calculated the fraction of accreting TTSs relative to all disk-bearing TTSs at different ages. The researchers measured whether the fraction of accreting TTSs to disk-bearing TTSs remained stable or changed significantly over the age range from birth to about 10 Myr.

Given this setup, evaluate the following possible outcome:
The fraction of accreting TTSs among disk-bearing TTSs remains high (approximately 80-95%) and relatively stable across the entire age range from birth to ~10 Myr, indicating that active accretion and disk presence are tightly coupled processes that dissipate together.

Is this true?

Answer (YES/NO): NO